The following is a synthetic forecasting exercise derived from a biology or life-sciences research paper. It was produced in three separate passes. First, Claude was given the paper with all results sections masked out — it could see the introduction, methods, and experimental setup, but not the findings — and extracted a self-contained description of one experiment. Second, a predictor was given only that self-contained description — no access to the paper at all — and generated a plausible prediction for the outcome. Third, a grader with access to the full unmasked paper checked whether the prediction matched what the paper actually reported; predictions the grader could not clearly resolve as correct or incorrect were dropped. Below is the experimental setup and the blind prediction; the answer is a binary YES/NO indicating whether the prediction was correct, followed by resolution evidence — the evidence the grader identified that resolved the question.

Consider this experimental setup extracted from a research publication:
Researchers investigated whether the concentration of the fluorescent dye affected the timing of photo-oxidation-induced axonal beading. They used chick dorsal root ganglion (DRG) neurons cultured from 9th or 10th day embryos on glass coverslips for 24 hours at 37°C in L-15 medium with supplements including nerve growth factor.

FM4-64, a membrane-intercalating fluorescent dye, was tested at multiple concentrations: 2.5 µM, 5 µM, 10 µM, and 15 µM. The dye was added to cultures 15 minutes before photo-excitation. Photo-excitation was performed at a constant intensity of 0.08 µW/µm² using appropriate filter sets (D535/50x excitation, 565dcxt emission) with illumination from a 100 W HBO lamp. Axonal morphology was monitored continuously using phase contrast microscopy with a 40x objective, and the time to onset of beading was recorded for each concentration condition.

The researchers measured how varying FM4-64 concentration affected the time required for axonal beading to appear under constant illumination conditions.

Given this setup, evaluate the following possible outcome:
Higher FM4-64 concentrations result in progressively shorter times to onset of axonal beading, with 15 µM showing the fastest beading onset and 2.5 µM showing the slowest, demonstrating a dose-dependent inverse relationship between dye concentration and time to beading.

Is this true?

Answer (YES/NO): YES